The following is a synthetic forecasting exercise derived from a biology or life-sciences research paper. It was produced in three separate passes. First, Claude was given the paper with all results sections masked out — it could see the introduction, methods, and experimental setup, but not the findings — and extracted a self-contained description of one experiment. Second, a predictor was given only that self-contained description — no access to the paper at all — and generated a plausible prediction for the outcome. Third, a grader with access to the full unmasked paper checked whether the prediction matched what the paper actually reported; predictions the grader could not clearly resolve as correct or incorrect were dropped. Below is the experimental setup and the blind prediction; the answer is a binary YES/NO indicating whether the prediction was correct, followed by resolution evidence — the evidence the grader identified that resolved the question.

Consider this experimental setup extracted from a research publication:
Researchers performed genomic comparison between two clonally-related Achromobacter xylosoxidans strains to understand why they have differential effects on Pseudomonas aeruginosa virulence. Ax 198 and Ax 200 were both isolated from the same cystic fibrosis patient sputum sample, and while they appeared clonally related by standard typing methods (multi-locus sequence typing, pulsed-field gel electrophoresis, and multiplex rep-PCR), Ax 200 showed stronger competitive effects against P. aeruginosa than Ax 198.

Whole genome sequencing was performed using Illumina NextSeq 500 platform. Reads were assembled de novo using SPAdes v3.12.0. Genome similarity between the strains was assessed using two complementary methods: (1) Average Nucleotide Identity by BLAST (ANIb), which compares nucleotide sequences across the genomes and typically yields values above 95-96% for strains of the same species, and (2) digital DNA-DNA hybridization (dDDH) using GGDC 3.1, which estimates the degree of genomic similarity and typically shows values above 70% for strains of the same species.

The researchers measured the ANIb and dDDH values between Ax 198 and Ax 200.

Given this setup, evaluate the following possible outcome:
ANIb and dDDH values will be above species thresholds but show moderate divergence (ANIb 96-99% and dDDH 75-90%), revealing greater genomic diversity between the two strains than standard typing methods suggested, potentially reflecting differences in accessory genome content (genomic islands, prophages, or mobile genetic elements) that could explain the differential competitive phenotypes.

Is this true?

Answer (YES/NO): NO